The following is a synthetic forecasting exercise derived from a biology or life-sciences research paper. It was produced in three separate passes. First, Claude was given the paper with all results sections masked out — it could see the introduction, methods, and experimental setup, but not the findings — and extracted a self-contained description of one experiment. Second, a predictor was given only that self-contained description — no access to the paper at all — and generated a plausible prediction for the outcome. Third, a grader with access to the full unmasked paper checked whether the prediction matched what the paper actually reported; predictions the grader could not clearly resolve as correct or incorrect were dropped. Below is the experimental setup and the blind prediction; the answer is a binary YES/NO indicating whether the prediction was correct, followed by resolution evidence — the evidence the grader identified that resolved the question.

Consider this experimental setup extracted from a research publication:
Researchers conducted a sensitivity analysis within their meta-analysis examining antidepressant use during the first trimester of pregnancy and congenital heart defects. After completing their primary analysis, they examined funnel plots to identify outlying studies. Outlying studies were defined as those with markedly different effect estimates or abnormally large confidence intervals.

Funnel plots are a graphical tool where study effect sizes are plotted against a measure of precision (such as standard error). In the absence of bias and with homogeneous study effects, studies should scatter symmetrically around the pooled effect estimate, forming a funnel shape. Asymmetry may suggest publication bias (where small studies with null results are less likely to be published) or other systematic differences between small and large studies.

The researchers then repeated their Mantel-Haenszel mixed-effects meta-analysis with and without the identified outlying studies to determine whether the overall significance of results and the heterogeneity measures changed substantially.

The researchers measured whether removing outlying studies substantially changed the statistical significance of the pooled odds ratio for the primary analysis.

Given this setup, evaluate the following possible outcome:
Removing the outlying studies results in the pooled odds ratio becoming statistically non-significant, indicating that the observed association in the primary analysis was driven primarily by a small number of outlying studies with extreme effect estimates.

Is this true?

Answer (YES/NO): NO